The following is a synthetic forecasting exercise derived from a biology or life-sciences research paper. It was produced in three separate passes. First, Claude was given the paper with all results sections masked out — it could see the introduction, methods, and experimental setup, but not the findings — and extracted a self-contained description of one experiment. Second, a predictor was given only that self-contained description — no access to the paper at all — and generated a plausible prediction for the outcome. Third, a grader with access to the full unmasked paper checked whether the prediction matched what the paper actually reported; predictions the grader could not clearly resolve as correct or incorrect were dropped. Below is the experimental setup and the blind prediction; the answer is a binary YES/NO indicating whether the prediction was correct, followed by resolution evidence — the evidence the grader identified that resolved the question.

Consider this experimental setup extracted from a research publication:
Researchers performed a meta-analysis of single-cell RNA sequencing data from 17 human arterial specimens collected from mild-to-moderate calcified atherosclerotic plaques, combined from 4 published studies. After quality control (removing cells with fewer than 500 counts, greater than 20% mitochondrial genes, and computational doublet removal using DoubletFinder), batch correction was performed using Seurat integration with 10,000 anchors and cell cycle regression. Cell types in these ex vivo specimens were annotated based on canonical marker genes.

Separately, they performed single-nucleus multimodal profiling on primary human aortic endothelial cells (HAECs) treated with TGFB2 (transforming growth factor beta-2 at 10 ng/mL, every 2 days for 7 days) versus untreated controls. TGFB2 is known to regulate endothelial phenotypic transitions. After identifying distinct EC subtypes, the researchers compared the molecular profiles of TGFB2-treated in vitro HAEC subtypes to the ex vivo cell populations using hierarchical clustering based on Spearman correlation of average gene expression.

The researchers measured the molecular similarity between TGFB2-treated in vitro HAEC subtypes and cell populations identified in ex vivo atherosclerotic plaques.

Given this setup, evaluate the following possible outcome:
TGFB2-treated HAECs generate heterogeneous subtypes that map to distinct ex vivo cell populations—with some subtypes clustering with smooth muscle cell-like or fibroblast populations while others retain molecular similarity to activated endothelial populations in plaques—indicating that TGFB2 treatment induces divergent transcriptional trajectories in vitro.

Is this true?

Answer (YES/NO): NO